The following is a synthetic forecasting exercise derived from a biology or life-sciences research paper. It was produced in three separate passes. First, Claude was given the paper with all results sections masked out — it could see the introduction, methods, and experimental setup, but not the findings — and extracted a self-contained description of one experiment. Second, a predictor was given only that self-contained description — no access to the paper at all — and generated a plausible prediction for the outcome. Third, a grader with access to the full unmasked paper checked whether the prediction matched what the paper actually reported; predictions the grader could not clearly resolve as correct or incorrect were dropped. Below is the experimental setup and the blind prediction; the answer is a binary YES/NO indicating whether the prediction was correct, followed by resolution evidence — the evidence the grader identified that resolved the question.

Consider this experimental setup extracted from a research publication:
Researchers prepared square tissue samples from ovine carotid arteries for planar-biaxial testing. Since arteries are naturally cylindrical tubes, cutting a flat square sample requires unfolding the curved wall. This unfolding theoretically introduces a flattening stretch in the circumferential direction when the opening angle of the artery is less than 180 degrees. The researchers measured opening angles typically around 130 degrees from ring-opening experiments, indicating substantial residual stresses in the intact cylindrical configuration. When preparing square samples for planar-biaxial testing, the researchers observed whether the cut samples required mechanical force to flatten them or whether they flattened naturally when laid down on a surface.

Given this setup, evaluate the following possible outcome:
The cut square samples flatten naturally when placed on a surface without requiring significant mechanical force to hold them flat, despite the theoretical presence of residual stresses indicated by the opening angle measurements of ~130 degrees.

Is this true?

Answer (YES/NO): YES